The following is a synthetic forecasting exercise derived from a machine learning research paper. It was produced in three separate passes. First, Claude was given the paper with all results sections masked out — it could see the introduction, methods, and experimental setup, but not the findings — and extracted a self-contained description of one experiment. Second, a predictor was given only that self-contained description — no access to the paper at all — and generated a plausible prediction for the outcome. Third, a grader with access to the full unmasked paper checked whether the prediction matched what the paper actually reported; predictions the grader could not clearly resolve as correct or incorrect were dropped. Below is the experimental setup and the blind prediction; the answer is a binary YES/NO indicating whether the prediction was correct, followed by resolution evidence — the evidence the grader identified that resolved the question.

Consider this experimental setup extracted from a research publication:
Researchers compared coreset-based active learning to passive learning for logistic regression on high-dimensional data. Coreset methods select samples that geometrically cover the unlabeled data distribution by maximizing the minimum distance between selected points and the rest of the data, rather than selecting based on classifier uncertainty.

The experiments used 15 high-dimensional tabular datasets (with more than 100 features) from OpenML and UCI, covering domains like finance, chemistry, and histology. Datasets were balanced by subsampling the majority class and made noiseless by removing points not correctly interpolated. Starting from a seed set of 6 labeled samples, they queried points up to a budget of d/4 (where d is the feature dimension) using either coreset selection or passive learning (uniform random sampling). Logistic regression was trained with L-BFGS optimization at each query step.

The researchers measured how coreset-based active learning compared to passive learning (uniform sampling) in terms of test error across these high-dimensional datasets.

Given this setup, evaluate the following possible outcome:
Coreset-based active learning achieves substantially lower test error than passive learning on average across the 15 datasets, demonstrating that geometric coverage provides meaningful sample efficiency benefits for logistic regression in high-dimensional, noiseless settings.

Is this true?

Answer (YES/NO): NO